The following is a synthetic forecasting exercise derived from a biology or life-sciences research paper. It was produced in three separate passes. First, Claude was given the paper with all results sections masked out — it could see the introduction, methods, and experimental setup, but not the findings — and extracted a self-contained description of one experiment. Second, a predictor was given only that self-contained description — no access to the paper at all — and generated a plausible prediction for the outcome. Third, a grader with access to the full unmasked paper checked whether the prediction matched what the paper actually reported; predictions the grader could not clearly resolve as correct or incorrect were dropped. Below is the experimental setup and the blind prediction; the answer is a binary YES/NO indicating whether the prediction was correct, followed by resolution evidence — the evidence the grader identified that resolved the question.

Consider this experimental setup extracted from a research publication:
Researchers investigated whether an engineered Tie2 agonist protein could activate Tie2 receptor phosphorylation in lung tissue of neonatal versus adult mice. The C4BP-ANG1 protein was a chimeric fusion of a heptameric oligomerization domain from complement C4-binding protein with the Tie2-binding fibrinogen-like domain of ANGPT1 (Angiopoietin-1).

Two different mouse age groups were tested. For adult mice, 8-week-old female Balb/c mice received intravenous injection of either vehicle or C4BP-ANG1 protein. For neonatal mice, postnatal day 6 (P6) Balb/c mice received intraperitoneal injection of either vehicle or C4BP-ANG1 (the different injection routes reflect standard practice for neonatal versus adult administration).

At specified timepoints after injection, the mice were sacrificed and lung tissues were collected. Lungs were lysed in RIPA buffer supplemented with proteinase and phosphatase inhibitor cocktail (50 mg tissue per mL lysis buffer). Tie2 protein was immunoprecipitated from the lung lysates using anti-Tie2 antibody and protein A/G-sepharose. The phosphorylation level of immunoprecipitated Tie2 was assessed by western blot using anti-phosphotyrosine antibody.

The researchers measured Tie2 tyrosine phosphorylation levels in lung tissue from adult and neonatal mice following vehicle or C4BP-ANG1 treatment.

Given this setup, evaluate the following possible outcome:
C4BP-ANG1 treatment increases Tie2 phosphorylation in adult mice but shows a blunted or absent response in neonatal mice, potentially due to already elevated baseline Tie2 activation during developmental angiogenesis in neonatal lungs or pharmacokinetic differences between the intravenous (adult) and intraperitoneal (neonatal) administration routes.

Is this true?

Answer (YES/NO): NO